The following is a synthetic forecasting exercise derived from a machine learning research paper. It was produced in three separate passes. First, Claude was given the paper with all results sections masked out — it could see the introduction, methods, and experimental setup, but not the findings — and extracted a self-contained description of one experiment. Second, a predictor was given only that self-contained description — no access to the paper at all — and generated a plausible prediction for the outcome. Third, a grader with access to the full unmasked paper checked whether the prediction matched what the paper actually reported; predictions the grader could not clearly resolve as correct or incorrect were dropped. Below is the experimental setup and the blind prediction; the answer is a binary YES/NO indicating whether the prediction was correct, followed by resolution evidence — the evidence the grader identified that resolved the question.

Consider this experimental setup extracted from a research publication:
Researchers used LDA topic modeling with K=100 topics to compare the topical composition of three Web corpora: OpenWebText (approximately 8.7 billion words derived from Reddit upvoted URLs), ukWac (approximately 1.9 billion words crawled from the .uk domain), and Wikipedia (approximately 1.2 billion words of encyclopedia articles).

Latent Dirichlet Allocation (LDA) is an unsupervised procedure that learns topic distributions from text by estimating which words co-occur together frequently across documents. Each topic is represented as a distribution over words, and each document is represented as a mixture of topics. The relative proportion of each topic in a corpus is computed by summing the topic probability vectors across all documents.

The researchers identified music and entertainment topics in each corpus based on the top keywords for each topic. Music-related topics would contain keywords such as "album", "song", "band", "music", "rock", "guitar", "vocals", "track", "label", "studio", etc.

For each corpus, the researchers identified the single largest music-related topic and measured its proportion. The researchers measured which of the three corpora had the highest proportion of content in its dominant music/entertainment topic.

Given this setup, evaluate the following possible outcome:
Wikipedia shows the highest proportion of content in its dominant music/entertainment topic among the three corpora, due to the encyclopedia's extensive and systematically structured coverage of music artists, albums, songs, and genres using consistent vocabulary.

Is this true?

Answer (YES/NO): NO